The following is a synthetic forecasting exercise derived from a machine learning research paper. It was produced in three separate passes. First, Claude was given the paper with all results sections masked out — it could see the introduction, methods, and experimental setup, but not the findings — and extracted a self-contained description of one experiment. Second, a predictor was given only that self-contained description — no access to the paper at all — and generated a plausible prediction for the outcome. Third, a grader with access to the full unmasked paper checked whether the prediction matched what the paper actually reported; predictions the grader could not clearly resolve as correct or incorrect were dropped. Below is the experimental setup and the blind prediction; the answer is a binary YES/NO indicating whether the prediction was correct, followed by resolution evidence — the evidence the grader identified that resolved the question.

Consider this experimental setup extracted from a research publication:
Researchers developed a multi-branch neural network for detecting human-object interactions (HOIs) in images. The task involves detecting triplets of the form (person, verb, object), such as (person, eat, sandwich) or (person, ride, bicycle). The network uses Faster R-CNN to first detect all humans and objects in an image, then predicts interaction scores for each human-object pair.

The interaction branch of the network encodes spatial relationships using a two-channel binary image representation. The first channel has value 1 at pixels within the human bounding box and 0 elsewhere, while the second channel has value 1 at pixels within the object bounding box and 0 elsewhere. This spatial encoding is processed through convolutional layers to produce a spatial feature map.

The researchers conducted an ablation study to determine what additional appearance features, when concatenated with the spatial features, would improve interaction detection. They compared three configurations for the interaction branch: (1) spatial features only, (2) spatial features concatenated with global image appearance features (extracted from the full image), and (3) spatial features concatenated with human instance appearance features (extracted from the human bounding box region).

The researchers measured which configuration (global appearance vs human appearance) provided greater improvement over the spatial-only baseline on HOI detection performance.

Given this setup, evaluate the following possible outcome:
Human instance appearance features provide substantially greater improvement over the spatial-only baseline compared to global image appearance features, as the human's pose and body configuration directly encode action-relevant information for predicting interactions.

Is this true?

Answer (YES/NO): NO